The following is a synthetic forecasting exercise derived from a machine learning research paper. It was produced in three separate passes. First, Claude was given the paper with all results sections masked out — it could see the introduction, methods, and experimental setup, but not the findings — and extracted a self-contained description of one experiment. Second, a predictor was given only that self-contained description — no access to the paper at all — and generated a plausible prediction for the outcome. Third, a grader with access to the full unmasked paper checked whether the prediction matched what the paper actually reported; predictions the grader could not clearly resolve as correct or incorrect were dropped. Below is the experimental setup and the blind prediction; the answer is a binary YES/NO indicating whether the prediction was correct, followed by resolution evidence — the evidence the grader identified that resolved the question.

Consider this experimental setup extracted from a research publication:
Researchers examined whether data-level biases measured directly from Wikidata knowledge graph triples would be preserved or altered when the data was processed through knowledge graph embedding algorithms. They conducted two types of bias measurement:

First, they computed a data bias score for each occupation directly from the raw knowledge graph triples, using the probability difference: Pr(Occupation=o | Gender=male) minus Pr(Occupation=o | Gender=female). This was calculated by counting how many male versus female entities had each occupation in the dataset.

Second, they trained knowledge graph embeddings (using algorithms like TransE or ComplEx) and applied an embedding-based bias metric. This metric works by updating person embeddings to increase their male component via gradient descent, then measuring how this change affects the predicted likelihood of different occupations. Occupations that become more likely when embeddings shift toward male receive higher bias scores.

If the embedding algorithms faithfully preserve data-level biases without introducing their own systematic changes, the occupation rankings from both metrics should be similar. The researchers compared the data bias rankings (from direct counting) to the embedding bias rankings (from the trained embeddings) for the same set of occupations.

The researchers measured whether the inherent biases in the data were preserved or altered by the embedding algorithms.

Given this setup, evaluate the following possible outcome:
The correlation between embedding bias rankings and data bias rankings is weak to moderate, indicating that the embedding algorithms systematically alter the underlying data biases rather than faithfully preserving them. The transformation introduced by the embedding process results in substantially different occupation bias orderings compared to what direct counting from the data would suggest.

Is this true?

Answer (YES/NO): YES